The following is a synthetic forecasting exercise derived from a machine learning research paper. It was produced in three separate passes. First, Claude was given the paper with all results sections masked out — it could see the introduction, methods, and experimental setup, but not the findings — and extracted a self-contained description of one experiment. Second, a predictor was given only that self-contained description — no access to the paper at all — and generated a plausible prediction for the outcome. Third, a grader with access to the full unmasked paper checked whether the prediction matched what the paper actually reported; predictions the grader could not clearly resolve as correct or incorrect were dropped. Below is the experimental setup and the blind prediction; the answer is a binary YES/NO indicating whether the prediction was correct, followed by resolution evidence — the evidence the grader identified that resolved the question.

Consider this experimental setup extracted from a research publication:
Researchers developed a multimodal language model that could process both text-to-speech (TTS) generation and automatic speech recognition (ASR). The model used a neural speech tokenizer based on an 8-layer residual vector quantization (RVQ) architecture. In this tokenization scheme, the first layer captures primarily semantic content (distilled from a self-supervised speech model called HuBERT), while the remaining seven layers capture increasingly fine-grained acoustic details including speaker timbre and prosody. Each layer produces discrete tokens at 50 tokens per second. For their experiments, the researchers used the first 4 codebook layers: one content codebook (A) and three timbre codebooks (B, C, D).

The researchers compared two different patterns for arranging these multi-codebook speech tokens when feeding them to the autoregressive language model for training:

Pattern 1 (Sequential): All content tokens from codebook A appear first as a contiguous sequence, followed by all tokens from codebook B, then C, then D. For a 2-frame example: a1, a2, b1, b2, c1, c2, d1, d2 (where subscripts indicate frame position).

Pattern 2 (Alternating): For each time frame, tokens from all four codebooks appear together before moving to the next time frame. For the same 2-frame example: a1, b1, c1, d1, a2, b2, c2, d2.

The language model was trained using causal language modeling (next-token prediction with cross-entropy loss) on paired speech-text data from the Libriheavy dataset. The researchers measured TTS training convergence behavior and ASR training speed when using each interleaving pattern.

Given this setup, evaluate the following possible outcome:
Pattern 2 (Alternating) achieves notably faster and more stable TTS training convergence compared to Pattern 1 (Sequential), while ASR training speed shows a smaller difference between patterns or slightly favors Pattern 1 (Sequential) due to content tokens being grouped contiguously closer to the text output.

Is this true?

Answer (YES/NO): NO